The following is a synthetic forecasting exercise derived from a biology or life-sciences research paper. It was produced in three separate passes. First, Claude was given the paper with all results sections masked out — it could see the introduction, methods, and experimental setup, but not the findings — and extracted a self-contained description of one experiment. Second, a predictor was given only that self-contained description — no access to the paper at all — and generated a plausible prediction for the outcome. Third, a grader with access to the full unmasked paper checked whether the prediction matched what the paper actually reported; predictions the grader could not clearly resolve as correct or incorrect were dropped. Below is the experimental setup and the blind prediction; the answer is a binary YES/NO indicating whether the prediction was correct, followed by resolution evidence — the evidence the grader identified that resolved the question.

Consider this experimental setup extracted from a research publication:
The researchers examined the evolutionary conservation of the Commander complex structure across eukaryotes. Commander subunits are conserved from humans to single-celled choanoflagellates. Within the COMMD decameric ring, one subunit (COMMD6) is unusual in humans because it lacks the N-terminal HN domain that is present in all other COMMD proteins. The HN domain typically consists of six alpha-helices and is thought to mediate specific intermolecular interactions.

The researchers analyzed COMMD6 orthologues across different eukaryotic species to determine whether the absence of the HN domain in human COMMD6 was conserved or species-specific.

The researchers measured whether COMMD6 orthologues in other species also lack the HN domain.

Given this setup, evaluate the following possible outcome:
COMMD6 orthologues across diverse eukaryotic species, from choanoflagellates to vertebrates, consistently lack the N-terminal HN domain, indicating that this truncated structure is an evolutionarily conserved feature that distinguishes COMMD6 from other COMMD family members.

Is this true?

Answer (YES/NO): NO